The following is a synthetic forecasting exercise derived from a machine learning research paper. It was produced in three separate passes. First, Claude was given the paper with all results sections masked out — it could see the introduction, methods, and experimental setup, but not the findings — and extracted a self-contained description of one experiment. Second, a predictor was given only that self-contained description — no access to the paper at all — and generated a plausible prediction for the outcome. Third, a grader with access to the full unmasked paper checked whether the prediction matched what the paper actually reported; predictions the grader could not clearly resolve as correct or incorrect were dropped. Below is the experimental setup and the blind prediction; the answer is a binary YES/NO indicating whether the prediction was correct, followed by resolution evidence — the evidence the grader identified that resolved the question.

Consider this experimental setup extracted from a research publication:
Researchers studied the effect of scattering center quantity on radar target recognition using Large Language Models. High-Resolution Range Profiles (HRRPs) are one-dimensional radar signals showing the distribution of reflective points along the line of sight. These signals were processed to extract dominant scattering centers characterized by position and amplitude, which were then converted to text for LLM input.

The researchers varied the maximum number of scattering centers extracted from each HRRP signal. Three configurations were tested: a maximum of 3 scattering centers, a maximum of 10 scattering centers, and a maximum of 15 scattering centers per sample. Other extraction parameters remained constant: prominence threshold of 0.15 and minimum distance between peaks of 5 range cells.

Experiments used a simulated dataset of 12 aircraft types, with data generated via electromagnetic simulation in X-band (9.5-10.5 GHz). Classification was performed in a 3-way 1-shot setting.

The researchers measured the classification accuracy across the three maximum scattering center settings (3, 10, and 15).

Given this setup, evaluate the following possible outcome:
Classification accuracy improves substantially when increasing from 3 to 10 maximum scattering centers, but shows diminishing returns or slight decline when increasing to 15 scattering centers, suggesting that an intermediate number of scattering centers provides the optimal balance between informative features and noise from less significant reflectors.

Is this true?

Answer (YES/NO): NO